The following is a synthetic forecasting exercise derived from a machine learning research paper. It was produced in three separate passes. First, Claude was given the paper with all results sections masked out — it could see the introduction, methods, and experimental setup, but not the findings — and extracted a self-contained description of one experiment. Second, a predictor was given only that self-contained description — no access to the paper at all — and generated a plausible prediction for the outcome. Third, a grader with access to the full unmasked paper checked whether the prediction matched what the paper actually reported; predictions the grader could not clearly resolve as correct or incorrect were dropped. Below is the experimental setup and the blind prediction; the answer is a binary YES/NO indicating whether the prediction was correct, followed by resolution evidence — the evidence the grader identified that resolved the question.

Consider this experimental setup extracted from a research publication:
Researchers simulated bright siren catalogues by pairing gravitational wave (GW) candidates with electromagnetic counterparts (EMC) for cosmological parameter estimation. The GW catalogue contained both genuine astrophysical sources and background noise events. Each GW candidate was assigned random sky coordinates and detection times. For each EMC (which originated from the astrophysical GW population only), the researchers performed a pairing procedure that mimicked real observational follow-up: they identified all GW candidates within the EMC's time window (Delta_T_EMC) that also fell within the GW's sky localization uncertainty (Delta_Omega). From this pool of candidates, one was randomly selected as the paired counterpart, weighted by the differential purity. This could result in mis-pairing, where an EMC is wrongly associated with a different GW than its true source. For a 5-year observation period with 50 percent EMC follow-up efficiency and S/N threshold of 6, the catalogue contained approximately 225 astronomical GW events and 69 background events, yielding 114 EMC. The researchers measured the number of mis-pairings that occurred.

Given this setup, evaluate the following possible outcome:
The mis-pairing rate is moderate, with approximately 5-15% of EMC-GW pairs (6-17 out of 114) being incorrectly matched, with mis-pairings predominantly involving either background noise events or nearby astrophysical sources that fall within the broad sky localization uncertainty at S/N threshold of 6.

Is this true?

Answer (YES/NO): YES